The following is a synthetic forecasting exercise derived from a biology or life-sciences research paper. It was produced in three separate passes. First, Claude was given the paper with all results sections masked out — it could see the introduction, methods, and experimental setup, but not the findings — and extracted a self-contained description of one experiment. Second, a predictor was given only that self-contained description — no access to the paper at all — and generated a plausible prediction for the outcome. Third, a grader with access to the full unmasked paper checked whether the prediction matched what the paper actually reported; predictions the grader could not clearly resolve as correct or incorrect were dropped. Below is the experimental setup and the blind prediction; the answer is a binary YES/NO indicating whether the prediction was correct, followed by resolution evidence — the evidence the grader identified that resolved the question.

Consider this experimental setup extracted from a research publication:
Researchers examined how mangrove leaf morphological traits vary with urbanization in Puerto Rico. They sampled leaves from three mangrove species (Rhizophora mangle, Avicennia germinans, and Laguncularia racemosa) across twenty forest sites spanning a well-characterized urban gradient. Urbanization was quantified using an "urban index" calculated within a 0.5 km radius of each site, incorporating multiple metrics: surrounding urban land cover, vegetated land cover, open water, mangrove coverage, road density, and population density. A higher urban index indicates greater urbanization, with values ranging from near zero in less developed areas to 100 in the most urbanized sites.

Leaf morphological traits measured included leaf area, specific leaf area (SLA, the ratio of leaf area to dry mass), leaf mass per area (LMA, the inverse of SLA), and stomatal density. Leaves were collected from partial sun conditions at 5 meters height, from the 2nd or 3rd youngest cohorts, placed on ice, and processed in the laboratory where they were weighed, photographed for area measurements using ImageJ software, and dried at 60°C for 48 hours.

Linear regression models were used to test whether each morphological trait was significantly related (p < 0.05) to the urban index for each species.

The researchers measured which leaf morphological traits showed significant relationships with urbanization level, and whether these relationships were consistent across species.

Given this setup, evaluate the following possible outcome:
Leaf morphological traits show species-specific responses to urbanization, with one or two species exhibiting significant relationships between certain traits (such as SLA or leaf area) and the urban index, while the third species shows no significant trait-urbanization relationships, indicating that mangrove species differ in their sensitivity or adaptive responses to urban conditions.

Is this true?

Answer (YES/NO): YES